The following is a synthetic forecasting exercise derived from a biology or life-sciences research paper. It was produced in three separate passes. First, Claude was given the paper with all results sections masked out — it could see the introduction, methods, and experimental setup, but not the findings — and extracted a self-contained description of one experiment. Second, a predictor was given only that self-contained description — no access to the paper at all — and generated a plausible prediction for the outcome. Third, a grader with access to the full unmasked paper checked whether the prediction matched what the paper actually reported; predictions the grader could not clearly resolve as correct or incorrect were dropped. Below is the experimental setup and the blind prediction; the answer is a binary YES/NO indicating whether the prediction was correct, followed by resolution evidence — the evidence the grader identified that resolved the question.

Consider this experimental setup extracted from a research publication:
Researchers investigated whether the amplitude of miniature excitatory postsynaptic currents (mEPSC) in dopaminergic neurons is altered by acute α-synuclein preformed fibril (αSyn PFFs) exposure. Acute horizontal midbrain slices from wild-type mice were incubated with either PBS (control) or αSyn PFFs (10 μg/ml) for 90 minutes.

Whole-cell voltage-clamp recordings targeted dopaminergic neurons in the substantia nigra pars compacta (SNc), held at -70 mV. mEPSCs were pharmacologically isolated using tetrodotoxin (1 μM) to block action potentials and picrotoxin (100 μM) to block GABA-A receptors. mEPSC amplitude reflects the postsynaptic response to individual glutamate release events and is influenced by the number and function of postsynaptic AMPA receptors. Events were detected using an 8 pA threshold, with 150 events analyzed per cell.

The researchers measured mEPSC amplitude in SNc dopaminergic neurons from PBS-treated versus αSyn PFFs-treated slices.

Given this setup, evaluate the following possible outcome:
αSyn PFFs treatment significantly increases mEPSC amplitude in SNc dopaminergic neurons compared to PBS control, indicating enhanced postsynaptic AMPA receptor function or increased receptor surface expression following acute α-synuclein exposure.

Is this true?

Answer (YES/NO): NO